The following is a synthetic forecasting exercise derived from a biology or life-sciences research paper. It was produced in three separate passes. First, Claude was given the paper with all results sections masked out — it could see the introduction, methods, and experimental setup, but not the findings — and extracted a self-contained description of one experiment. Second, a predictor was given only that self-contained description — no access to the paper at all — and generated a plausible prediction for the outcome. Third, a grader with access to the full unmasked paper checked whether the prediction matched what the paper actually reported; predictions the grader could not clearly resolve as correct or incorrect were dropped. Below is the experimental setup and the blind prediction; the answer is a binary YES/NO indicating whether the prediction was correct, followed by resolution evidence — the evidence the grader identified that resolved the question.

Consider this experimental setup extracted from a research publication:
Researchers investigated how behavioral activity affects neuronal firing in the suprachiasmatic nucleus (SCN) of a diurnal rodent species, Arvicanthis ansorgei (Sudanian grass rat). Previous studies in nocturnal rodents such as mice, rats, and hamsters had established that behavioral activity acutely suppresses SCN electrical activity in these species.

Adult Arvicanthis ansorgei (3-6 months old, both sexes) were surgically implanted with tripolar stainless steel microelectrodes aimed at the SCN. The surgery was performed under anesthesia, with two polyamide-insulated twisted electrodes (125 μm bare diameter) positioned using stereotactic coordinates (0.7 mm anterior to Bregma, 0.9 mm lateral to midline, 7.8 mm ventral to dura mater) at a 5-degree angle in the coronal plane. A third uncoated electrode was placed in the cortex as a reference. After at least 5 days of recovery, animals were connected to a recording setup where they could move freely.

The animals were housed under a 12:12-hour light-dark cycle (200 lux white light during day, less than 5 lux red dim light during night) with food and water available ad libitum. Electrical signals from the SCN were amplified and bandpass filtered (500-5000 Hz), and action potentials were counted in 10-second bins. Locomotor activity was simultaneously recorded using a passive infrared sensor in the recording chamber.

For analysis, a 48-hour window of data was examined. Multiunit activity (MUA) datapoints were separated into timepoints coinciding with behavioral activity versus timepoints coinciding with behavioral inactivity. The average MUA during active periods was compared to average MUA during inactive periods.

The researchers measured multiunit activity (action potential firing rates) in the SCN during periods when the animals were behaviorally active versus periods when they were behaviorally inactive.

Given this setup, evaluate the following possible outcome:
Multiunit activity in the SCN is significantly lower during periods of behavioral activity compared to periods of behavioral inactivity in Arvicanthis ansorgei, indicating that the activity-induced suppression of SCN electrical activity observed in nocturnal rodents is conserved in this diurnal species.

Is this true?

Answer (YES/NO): NO